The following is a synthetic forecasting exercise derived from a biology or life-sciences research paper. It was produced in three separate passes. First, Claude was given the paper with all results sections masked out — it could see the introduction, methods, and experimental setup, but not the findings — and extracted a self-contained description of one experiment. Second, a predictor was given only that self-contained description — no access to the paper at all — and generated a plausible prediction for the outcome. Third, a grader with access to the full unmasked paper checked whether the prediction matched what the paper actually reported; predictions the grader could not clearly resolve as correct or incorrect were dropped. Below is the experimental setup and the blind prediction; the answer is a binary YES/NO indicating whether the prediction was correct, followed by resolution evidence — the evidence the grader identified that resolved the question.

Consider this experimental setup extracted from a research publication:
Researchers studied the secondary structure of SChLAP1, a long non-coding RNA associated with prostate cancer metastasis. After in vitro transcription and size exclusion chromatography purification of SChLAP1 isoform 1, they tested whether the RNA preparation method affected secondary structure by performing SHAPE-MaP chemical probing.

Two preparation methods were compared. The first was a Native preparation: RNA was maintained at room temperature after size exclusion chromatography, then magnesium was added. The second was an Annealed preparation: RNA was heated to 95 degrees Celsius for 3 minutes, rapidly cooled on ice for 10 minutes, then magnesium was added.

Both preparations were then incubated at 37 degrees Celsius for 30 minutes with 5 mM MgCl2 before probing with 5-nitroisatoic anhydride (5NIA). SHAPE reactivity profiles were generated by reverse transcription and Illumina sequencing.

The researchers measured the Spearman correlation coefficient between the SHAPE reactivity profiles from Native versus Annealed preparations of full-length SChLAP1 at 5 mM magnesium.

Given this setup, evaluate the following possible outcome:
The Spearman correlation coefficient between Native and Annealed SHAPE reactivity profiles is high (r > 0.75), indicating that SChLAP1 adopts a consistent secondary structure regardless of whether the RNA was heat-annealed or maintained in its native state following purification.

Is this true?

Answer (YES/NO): NO